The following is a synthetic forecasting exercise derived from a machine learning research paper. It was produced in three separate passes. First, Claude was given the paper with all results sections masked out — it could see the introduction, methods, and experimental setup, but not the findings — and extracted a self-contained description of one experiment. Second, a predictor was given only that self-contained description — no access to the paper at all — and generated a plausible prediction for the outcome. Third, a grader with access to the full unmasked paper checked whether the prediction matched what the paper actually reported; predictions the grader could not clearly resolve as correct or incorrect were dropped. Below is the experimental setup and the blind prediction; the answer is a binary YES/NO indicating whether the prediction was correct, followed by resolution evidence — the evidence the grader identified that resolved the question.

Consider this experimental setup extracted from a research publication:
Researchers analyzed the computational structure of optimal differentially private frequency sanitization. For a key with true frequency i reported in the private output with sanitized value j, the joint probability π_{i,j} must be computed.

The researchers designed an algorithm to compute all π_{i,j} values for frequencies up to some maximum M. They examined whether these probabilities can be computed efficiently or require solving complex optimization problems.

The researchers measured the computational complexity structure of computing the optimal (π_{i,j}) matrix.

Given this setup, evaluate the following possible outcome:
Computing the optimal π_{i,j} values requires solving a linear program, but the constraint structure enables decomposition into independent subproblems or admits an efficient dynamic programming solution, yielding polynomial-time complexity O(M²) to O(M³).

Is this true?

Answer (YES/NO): NO